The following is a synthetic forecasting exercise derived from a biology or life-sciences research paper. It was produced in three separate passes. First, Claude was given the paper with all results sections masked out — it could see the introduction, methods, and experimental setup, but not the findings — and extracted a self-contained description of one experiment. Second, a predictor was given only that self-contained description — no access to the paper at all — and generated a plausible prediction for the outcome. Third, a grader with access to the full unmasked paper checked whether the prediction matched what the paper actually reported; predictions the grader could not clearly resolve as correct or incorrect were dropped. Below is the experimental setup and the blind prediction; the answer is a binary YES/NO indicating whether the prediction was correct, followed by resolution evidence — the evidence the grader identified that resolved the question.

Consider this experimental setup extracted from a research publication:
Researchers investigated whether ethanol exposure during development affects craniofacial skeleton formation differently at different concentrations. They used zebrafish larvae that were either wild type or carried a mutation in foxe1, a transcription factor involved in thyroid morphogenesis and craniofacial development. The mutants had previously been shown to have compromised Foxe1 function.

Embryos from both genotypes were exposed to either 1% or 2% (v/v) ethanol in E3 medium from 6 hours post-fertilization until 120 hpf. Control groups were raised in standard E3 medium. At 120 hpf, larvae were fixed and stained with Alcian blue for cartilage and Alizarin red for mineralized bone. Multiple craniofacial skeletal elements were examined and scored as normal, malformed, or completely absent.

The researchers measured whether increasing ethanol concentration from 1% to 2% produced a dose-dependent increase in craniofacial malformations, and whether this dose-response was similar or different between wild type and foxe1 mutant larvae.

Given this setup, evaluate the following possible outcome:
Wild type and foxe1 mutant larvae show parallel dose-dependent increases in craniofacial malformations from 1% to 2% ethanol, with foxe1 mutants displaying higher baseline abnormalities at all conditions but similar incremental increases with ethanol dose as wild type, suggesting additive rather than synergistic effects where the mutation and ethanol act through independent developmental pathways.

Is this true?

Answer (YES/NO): NO